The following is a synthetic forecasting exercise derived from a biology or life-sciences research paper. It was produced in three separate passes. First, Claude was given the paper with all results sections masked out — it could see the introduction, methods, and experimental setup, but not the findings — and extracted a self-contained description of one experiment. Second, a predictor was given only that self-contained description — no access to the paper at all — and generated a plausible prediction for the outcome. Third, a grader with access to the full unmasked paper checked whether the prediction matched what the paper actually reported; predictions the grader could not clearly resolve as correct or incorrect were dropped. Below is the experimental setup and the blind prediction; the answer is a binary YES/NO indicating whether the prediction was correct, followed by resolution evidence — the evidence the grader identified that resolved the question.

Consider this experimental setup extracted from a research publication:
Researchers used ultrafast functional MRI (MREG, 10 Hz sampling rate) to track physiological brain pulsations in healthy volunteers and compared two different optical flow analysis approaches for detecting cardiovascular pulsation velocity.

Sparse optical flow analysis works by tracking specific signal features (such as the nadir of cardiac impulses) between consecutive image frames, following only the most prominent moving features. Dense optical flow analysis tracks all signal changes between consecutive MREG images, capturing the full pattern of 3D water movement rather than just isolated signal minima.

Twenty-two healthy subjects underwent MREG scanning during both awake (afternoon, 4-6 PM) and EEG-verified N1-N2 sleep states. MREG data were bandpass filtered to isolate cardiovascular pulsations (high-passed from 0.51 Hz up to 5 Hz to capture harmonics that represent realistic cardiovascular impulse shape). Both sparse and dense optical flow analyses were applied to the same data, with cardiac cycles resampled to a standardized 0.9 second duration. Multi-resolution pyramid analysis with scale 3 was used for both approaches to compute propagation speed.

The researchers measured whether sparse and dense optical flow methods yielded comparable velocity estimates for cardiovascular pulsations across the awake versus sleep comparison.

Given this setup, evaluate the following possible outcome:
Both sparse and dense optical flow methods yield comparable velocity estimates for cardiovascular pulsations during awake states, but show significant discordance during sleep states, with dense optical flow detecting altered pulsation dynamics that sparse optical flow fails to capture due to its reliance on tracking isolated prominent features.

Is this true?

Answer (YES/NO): NO